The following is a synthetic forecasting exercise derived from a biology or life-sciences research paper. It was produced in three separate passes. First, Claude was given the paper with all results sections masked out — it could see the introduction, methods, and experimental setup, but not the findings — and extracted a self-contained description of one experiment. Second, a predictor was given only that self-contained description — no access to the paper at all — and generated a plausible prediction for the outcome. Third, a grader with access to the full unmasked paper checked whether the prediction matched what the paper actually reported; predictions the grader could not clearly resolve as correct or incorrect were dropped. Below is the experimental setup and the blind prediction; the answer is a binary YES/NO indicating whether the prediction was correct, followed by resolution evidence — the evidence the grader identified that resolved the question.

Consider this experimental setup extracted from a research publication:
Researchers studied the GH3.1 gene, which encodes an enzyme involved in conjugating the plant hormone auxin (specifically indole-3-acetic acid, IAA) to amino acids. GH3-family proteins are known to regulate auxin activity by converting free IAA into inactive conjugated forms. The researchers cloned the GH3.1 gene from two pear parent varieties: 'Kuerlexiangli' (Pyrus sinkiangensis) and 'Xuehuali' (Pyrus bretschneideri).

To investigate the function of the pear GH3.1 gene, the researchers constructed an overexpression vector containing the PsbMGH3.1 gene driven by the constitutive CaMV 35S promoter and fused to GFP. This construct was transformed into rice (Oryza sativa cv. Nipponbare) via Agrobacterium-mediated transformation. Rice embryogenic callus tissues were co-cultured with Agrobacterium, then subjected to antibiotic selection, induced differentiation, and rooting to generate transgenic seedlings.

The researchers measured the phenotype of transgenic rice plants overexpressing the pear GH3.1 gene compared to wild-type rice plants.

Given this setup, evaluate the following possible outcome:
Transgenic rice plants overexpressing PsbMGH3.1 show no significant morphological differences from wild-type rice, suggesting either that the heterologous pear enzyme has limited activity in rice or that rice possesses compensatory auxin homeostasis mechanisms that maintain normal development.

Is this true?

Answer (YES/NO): NO